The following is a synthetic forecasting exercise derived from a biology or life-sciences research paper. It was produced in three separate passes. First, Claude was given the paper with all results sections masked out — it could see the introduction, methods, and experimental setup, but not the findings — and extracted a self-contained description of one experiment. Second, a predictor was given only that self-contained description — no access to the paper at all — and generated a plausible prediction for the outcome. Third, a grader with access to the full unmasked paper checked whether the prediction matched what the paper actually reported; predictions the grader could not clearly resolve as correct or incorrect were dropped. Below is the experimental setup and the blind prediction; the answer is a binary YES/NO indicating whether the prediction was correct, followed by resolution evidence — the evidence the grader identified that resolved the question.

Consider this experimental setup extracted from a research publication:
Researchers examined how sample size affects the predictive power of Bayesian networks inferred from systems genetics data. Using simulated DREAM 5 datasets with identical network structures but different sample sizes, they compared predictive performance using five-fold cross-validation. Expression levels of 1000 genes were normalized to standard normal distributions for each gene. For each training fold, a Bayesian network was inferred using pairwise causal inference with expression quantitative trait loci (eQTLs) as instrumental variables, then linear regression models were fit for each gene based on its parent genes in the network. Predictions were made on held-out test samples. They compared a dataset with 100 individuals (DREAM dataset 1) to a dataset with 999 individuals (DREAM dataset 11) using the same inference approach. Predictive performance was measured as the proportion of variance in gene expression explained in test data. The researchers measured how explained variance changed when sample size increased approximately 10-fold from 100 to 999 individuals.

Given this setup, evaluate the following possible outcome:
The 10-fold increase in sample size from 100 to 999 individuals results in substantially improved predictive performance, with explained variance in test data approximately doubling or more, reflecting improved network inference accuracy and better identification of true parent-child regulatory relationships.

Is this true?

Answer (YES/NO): YES